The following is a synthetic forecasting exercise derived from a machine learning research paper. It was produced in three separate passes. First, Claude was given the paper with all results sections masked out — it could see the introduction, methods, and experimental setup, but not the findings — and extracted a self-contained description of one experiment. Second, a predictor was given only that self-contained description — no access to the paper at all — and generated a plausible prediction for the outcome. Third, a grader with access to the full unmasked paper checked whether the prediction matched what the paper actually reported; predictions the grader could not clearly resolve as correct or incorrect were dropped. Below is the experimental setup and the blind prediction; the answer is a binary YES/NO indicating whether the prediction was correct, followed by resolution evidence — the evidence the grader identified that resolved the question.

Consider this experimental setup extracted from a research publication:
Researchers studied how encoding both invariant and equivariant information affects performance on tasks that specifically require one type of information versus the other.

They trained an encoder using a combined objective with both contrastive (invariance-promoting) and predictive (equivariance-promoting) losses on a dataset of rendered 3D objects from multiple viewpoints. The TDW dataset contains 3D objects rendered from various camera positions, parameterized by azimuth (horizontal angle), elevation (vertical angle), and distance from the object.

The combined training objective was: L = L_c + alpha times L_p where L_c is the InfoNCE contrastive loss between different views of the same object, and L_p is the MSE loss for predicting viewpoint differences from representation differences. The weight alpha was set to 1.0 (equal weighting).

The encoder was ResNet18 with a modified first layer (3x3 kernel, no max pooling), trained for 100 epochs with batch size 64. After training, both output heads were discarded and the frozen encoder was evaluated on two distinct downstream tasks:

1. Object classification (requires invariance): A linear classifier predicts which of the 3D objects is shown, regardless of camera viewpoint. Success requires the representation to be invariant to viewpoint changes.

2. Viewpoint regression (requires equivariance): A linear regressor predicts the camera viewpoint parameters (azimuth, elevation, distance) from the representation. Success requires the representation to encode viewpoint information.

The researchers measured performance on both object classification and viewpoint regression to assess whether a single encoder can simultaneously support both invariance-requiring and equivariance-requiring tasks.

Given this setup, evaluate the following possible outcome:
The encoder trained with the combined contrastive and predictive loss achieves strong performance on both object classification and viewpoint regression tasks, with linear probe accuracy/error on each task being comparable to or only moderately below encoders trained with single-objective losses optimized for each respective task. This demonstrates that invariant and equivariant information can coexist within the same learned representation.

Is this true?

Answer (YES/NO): YES